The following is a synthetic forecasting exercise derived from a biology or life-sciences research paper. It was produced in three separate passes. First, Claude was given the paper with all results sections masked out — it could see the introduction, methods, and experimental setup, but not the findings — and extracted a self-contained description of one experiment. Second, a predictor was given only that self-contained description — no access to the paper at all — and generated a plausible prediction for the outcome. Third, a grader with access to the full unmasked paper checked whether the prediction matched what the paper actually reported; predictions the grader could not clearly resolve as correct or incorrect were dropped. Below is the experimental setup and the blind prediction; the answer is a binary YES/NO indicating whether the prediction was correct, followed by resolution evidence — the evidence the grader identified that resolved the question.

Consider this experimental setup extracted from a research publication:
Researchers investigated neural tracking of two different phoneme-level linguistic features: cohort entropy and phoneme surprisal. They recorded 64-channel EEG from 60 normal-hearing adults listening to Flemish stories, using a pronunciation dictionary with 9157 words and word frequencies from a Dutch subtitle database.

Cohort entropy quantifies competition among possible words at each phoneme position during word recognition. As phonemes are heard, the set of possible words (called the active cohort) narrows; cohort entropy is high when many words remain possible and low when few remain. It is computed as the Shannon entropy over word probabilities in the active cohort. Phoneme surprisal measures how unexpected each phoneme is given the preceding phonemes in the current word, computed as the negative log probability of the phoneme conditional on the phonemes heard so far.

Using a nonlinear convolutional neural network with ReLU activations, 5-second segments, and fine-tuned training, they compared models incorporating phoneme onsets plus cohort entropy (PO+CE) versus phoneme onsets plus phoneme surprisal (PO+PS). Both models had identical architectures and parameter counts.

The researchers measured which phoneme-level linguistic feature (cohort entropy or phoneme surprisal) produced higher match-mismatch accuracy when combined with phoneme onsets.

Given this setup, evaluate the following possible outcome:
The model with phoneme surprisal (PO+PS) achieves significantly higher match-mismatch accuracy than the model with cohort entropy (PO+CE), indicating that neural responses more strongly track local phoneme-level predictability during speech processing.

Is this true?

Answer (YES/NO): NO